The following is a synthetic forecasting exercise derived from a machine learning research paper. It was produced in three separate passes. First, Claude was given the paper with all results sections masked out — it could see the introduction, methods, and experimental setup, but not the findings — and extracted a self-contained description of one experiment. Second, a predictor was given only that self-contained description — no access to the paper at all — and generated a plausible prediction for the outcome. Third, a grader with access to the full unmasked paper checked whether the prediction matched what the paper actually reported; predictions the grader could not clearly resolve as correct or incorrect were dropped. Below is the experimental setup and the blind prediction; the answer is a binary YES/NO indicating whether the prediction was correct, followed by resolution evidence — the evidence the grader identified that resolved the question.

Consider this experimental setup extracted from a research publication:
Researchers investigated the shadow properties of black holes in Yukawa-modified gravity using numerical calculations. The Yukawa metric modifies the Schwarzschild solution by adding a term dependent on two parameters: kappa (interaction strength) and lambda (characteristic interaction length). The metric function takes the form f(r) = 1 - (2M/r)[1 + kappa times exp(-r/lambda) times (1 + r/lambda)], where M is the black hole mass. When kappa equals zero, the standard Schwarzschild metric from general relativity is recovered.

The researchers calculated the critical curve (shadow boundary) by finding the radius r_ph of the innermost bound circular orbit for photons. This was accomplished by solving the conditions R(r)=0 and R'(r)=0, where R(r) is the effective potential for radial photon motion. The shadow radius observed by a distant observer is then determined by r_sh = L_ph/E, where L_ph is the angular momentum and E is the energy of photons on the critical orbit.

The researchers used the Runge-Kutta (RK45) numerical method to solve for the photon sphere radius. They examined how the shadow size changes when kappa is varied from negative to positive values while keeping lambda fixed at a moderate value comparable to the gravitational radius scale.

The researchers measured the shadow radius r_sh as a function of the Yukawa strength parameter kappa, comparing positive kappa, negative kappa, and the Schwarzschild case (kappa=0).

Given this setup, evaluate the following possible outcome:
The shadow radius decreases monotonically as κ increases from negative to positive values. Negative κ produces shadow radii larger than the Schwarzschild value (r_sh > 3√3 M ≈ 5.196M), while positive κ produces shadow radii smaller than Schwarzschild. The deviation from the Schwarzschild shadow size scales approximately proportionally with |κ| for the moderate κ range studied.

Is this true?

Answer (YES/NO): NO